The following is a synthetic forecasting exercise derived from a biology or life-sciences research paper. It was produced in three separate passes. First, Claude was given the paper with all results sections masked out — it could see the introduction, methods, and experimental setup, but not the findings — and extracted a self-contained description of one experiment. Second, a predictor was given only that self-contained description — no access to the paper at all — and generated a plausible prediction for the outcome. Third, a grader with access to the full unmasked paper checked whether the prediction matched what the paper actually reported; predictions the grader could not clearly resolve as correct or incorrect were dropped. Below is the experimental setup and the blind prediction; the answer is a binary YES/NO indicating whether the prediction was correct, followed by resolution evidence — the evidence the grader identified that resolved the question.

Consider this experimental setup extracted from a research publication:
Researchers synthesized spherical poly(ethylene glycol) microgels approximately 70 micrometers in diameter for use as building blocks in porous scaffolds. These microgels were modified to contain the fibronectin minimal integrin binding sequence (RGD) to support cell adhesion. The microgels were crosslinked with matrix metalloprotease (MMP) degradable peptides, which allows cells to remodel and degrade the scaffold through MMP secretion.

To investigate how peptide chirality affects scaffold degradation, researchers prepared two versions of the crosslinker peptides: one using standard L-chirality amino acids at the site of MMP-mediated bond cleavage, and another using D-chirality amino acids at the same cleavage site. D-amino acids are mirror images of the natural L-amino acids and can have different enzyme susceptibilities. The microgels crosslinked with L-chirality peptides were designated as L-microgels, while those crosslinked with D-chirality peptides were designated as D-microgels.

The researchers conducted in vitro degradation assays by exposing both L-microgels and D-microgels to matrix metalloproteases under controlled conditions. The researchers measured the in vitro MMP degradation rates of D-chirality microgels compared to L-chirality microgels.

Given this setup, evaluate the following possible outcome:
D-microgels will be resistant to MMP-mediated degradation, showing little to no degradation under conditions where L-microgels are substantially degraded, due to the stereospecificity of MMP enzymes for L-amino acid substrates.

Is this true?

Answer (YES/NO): NO